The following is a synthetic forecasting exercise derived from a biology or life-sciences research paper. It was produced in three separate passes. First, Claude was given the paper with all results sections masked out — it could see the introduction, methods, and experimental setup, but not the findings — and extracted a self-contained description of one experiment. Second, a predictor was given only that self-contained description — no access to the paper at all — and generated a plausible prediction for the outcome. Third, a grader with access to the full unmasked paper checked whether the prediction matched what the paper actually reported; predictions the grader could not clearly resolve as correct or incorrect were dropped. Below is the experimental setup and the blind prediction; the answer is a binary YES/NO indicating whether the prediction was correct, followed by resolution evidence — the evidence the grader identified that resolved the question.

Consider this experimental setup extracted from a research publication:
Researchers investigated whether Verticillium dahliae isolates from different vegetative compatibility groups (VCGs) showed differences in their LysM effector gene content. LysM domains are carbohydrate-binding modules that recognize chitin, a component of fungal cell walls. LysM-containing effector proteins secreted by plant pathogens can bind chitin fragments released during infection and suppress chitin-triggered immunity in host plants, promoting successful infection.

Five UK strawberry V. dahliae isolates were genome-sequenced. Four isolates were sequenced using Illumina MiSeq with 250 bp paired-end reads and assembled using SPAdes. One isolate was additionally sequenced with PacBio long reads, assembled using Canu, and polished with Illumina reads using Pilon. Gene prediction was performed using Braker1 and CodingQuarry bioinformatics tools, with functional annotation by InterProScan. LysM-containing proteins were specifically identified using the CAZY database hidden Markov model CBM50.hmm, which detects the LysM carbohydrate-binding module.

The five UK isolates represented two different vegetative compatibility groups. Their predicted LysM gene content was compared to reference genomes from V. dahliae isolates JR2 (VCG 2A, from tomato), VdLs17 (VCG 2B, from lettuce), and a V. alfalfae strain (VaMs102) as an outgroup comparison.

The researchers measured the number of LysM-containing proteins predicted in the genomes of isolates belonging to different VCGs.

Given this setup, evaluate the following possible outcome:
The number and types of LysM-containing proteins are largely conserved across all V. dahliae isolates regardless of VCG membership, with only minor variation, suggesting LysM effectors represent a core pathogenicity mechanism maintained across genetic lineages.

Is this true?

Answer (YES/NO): YES